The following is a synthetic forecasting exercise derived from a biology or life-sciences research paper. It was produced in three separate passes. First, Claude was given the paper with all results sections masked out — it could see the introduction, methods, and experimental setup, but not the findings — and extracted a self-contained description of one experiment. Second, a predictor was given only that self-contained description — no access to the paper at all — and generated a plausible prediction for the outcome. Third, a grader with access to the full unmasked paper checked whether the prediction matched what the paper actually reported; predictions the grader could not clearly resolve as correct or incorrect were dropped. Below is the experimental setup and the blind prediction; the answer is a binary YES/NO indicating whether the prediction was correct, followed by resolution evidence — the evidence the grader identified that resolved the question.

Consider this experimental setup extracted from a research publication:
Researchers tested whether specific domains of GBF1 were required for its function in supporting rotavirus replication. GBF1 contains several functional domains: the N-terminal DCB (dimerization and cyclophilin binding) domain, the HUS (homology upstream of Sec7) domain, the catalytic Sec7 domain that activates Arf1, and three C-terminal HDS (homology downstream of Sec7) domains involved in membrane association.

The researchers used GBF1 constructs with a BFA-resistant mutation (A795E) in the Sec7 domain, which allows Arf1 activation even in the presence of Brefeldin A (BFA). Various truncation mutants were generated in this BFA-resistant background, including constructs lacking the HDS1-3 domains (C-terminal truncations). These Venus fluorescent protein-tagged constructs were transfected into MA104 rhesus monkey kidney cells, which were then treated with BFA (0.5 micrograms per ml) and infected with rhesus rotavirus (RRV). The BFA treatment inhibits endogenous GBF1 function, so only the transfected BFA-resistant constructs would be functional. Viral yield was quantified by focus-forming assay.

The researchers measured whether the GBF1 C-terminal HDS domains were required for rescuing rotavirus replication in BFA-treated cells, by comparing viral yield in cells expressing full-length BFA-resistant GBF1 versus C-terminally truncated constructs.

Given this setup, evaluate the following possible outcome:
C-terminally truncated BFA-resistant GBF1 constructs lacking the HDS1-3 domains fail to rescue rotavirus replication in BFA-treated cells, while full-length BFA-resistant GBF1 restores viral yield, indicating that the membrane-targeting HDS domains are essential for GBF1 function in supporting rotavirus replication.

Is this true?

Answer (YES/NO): NO